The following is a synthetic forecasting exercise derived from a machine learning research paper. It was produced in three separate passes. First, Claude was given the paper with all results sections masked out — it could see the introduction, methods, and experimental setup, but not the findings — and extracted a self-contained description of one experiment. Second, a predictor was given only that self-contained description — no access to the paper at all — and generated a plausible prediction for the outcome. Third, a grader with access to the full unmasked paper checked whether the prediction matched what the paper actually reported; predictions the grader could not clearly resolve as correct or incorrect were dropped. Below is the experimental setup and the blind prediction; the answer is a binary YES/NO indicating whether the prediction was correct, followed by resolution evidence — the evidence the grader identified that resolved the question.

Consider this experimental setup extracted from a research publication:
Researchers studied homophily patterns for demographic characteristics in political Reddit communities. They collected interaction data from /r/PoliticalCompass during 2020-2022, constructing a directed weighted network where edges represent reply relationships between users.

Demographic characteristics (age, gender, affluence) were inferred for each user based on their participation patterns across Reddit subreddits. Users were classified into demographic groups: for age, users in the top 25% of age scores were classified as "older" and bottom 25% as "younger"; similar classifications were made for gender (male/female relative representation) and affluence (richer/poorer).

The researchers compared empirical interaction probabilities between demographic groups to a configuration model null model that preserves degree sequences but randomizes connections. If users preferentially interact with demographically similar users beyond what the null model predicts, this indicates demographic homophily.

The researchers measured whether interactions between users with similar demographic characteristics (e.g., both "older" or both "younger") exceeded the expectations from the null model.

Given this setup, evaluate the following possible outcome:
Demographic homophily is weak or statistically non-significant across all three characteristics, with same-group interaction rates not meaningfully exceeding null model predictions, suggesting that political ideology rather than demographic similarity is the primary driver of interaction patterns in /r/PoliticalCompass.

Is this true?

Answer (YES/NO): NO